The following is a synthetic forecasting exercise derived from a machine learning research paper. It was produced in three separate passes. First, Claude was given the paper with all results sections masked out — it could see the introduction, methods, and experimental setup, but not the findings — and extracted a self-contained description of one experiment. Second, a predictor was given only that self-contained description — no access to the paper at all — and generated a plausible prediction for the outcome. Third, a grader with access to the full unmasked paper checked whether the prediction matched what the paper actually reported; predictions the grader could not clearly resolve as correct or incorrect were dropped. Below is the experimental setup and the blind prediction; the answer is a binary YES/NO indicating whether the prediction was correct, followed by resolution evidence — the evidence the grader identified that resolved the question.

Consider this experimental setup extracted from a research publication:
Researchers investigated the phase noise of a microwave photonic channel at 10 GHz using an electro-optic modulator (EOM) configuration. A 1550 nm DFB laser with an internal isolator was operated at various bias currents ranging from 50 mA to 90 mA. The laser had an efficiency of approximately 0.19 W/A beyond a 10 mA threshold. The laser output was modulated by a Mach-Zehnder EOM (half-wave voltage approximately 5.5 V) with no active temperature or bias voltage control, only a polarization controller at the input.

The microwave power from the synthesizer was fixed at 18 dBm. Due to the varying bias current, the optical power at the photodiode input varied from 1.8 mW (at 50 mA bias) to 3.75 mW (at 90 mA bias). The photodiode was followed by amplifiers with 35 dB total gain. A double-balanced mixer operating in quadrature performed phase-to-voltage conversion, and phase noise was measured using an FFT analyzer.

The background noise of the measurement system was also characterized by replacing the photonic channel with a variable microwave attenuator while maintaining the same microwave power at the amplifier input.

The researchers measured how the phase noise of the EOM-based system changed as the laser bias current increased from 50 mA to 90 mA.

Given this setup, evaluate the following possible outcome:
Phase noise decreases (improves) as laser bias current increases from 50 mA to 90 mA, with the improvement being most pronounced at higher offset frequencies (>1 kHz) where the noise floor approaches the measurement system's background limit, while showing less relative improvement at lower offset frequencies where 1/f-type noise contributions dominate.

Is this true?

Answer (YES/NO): YES